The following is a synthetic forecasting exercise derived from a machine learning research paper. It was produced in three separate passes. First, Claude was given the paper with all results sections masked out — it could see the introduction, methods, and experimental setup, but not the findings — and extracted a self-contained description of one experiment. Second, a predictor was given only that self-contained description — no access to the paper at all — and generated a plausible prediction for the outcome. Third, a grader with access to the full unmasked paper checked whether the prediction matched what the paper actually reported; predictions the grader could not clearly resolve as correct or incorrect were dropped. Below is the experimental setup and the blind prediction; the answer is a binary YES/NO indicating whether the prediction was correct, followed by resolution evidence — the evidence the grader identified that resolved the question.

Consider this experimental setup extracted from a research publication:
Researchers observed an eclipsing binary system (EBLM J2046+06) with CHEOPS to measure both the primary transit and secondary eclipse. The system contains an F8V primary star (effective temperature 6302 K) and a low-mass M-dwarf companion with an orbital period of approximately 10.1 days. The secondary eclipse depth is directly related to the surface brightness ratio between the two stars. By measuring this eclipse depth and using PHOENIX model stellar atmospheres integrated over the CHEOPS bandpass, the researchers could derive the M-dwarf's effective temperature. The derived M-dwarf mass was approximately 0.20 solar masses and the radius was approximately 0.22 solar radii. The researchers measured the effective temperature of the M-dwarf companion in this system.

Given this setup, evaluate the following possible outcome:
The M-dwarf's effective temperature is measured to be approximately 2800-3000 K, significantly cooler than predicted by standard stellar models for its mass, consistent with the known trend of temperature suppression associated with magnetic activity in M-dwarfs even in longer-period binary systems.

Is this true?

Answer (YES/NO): NO